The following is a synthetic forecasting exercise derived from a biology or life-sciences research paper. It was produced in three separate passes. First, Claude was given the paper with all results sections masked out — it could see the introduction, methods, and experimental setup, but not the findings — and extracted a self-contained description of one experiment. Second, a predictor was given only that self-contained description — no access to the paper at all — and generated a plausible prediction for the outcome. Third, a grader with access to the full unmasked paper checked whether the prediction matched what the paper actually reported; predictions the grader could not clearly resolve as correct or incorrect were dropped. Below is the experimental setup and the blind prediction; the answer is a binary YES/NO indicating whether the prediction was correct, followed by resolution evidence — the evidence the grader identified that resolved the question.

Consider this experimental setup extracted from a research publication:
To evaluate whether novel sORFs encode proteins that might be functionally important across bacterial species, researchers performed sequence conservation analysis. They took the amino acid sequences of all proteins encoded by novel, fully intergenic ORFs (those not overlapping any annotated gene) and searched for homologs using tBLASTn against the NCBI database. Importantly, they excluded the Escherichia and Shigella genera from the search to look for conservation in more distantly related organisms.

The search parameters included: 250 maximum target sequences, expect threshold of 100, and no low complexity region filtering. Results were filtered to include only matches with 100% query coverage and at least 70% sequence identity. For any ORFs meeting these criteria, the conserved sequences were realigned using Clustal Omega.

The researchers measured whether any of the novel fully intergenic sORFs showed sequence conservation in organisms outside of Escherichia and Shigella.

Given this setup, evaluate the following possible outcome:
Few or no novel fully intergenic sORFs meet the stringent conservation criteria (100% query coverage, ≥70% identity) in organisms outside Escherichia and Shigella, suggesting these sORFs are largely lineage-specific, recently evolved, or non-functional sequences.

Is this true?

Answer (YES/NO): NO